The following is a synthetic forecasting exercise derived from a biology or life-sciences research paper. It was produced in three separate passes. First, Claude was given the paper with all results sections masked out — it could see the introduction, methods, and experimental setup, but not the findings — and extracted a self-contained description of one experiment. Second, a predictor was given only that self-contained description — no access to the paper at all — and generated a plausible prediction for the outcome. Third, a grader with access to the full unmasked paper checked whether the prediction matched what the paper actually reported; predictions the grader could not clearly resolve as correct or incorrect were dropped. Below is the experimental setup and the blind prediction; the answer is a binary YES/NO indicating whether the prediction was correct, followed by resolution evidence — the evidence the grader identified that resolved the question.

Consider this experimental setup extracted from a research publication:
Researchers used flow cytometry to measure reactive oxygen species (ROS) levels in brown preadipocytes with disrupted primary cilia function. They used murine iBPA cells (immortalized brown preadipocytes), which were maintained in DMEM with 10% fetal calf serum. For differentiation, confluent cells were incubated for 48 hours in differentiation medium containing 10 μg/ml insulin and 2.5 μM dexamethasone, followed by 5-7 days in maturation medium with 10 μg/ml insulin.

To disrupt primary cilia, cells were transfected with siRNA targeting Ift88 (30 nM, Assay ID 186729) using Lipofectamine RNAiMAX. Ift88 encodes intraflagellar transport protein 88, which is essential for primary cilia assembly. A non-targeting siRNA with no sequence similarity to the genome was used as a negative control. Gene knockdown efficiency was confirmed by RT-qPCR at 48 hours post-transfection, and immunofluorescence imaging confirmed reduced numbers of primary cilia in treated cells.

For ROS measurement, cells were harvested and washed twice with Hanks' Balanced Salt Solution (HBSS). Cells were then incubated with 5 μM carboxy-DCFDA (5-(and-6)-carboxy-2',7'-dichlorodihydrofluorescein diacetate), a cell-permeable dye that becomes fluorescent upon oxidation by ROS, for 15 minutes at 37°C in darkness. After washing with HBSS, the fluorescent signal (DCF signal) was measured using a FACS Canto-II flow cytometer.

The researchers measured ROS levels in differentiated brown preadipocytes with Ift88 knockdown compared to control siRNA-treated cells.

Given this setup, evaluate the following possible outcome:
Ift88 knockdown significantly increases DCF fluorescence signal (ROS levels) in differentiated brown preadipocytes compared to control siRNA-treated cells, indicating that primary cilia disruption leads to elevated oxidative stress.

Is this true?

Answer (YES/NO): YES